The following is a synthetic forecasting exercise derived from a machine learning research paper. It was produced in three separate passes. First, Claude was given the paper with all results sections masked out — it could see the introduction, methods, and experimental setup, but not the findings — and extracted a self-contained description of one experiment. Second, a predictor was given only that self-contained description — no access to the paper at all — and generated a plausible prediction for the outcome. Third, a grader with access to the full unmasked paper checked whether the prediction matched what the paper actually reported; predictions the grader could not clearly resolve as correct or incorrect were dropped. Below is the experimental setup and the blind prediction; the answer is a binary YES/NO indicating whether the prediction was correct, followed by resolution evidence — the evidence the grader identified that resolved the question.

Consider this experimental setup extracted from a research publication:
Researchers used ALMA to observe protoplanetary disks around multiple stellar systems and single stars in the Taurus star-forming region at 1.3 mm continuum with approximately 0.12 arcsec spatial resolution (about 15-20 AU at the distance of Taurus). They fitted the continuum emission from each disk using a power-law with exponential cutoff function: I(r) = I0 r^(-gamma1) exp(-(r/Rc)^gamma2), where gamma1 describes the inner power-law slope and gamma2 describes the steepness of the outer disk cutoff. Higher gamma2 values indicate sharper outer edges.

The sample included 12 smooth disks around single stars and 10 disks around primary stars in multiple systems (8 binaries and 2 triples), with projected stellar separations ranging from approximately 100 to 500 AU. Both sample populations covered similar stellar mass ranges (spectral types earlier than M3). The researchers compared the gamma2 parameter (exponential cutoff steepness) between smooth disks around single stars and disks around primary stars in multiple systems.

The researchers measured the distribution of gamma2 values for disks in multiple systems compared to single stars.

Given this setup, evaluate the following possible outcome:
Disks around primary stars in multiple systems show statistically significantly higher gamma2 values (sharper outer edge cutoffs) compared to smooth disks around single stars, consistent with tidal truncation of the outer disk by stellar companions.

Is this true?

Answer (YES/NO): YES